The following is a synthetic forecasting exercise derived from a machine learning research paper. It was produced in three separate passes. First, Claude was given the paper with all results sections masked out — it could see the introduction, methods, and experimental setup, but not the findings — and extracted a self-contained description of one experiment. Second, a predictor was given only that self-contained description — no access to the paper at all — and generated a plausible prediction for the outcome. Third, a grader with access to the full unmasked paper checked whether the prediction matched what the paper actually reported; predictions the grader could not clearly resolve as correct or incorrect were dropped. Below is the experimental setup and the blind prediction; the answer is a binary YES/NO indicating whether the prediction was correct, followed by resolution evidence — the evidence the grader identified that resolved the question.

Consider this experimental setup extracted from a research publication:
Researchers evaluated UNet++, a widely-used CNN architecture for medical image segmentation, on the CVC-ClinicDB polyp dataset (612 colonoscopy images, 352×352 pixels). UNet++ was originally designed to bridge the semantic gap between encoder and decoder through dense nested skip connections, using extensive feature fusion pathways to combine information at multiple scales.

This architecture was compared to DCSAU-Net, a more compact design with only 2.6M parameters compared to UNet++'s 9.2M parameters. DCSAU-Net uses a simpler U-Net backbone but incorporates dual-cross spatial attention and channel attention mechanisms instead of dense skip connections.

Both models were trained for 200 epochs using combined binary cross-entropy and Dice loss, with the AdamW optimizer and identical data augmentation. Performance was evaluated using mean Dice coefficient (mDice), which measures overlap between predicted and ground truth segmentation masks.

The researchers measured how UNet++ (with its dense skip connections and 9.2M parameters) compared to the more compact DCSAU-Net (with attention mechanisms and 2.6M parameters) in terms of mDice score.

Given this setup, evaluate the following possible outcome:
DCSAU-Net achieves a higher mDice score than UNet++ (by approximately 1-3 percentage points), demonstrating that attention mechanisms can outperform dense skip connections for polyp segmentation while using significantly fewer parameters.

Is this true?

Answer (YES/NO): NO